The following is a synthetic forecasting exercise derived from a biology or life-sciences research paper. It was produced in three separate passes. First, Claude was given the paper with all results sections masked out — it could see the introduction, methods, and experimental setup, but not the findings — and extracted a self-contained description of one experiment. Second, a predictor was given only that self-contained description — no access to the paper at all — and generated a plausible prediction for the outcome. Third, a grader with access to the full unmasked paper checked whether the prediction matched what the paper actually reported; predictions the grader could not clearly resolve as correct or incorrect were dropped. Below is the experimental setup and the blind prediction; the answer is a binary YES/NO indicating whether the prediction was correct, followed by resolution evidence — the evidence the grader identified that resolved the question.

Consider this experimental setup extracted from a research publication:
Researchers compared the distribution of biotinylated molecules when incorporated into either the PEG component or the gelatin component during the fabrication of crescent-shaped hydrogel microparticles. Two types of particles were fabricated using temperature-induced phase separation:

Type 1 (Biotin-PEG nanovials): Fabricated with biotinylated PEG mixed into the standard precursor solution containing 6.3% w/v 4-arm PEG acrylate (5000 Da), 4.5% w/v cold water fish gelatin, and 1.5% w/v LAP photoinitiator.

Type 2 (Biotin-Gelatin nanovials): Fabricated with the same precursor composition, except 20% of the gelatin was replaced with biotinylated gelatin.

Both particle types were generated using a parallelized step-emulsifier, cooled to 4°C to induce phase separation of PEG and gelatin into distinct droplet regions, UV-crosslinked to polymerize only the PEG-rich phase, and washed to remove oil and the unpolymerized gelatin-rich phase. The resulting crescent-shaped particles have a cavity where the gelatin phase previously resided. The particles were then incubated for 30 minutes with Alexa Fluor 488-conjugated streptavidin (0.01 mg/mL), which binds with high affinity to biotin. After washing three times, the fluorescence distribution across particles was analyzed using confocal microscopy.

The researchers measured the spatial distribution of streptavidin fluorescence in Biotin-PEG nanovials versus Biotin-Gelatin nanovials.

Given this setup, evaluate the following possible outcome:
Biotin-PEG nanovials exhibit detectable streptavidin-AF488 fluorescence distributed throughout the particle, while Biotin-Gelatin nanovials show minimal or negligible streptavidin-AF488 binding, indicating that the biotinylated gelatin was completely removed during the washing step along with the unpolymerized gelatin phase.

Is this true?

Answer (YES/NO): NO